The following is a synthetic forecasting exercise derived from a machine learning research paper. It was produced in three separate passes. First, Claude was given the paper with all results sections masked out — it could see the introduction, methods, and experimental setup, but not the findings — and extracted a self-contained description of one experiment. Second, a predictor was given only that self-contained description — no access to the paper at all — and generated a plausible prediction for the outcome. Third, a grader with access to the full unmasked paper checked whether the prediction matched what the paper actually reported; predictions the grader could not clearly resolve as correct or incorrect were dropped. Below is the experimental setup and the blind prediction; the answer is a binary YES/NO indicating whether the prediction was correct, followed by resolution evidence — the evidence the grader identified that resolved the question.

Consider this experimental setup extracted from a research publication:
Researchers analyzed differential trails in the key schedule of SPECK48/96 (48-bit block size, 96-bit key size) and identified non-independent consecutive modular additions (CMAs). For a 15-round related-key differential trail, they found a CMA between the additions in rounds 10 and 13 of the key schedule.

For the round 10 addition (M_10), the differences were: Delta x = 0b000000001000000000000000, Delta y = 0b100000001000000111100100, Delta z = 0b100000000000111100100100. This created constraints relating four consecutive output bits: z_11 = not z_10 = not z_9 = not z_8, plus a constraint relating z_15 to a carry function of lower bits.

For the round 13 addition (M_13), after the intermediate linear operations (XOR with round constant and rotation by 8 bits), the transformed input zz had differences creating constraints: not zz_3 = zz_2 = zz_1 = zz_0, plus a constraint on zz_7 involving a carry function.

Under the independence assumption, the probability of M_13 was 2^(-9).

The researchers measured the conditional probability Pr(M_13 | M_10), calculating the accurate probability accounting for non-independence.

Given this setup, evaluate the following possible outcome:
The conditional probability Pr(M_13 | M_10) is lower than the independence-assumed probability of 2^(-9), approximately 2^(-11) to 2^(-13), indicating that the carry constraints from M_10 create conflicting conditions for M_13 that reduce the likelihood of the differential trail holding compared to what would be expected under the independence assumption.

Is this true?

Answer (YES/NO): NO